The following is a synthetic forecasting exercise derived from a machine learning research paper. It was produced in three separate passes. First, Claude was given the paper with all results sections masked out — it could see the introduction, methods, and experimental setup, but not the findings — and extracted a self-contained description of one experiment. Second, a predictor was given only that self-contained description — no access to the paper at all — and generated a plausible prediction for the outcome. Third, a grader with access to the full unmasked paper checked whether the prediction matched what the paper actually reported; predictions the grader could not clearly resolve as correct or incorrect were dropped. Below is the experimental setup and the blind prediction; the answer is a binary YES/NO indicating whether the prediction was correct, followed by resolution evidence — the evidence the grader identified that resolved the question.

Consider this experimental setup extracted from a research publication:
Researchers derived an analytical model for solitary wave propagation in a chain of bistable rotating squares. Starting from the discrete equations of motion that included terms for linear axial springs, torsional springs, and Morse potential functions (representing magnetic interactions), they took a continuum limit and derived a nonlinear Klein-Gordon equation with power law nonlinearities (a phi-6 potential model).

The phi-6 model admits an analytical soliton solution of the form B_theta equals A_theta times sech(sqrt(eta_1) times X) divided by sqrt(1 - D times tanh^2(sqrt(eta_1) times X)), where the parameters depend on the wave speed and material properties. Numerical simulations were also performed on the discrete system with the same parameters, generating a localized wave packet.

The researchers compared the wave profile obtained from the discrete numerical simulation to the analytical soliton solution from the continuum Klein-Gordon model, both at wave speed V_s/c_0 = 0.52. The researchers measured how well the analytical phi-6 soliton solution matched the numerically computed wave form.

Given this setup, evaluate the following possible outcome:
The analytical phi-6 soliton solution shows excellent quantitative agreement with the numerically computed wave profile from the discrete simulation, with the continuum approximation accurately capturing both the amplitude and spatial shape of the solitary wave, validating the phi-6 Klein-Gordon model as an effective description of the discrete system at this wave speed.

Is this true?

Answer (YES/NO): NO